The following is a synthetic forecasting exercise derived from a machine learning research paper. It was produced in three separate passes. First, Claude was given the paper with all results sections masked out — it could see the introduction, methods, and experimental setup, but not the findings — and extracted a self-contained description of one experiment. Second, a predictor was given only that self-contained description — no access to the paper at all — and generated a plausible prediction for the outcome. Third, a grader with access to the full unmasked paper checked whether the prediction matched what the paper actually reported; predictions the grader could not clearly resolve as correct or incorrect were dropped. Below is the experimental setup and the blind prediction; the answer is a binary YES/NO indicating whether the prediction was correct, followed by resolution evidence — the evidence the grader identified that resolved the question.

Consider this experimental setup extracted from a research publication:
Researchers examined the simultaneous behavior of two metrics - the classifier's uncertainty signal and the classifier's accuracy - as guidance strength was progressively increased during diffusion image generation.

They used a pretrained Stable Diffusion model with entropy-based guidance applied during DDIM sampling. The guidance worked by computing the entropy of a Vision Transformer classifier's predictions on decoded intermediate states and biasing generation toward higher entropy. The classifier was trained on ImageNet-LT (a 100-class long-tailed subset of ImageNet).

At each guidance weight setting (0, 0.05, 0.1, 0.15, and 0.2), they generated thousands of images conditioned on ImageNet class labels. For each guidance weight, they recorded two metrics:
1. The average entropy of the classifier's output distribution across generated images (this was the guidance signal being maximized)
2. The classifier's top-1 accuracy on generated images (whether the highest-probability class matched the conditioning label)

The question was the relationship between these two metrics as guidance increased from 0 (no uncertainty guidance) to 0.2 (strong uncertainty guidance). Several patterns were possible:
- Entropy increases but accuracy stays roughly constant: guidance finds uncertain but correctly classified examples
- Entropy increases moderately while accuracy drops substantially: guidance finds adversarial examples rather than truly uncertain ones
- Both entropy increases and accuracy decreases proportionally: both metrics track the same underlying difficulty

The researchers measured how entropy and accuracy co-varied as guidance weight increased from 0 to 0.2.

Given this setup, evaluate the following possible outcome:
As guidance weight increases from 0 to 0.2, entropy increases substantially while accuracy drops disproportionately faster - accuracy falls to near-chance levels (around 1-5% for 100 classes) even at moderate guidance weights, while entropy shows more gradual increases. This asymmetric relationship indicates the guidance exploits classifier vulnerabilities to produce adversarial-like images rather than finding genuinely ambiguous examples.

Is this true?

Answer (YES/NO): NO